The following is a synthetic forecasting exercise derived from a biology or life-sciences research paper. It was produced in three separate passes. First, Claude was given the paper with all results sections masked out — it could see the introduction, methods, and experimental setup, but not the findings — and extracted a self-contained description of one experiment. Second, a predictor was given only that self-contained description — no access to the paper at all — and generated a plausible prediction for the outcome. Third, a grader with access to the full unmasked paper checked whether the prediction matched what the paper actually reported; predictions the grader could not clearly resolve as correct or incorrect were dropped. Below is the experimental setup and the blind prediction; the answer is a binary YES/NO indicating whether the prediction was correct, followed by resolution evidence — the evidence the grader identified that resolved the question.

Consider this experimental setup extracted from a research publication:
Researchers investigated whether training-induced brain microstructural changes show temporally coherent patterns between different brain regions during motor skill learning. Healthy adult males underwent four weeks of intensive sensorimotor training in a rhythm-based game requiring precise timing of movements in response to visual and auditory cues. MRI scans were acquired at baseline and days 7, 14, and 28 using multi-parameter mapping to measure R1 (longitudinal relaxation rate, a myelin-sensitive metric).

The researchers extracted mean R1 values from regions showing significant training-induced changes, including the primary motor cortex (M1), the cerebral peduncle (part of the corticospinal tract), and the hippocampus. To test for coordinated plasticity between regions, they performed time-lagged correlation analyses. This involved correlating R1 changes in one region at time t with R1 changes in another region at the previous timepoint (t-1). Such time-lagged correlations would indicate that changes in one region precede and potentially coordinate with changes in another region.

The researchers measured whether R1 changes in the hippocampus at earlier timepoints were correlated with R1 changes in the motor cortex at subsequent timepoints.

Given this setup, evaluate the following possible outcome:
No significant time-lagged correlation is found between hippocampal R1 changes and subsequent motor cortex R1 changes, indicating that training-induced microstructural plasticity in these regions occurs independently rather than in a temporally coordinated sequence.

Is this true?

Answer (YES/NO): NO